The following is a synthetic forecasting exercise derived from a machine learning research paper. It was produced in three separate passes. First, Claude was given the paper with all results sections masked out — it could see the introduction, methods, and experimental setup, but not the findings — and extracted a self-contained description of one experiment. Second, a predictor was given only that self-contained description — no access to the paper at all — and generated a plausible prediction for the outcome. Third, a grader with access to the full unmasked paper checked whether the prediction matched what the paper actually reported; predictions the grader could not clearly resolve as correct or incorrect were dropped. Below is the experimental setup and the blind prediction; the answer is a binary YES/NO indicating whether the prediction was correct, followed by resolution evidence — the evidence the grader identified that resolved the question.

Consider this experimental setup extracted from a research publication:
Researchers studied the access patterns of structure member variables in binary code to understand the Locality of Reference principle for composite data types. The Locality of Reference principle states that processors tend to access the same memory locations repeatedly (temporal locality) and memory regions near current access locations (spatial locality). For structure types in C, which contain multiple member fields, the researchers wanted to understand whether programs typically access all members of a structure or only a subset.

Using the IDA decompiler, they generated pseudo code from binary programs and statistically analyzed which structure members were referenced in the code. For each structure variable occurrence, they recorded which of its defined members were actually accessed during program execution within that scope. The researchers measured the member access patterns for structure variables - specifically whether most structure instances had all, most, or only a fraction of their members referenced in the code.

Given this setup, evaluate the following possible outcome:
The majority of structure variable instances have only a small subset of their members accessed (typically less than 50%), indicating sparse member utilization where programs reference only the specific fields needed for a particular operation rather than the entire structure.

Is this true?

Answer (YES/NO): NO